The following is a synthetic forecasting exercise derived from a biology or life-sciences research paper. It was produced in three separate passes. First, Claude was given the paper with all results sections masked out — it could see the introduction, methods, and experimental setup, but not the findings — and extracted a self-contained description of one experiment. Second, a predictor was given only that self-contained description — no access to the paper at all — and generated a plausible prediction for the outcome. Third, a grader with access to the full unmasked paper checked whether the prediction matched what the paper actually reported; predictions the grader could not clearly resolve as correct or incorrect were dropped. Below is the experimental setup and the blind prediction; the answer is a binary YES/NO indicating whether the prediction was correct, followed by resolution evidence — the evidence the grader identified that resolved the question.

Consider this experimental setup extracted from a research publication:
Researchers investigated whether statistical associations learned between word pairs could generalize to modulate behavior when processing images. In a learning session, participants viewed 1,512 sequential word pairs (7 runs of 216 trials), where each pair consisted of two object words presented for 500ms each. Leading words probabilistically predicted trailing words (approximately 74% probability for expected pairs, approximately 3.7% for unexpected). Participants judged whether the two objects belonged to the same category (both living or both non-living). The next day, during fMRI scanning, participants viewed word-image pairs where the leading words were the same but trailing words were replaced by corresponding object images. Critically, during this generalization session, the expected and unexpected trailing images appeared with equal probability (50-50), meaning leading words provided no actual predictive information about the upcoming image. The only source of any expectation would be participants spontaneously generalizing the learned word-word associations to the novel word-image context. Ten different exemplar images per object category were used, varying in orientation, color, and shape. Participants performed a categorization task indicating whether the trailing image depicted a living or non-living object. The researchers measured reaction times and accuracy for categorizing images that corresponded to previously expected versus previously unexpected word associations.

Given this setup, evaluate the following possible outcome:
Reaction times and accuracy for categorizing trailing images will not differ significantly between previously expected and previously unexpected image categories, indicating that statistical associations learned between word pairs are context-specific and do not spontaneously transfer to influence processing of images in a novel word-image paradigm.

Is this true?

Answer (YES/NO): NO